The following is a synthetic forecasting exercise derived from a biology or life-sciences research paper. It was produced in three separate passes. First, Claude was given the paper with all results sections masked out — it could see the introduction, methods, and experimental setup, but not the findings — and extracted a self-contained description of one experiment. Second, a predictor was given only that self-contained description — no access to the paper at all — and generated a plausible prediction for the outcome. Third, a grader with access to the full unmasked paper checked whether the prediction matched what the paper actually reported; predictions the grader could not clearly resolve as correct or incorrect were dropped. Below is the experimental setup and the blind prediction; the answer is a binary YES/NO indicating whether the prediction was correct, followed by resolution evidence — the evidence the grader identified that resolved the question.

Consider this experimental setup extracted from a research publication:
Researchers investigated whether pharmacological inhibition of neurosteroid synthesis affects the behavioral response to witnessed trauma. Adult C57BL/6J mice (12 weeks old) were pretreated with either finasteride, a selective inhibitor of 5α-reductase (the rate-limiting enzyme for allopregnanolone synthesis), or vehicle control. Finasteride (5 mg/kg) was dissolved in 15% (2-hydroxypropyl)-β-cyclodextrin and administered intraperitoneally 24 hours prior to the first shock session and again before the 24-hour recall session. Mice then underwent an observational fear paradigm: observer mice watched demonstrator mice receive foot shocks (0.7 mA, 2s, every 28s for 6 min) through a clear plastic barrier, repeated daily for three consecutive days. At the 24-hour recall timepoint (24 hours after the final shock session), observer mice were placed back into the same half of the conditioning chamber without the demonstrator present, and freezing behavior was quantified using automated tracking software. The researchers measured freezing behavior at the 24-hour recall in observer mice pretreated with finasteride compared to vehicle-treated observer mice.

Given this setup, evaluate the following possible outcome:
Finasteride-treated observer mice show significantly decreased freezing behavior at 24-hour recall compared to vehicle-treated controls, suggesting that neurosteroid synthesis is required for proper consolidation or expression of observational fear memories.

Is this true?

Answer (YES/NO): NO